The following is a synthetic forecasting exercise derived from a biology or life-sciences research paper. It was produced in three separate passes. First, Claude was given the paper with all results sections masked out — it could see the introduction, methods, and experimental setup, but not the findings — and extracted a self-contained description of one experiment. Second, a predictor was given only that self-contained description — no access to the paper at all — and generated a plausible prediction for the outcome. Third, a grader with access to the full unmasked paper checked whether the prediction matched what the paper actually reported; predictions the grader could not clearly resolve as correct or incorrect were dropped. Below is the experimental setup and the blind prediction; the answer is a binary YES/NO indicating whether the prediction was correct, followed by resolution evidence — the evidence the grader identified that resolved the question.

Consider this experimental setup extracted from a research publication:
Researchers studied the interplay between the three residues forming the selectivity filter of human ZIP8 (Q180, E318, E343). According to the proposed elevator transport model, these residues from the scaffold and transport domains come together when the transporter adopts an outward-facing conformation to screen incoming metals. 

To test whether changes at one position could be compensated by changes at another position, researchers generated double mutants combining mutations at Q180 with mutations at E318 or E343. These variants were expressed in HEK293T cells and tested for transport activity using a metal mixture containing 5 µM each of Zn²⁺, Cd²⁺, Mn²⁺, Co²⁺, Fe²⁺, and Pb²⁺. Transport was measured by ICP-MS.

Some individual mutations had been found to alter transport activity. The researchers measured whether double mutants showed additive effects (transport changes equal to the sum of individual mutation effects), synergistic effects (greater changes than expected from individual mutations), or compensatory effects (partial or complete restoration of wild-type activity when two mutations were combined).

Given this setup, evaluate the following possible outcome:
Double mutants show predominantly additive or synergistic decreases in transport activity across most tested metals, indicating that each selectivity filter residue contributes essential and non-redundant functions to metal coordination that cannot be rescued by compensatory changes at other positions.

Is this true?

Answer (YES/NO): NO